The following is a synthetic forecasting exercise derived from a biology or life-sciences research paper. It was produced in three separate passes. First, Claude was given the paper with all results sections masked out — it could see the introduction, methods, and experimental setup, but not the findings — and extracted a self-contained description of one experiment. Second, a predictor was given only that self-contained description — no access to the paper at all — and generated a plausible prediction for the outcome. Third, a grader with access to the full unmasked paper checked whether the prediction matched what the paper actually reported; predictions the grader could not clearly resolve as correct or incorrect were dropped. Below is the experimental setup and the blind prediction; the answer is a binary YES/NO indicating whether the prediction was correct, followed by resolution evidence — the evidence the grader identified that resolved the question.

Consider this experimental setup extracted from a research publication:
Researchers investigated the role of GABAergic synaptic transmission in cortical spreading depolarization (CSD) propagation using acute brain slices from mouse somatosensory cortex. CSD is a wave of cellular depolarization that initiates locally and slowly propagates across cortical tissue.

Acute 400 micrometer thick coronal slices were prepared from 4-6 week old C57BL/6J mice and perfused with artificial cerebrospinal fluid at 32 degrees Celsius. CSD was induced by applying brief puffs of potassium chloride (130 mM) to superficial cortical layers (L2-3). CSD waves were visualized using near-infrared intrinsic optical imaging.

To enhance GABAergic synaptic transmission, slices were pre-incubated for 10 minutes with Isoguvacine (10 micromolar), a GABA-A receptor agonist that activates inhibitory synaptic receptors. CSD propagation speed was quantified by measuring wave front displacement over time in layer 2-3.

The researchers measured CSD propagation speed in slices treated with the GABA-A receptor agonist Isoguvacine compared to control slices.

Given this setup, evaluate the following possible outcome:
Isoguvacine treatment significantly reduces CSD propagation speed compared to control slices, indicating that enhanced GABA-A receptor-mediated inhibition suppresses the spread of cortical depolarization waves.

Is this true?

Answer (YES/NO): NO